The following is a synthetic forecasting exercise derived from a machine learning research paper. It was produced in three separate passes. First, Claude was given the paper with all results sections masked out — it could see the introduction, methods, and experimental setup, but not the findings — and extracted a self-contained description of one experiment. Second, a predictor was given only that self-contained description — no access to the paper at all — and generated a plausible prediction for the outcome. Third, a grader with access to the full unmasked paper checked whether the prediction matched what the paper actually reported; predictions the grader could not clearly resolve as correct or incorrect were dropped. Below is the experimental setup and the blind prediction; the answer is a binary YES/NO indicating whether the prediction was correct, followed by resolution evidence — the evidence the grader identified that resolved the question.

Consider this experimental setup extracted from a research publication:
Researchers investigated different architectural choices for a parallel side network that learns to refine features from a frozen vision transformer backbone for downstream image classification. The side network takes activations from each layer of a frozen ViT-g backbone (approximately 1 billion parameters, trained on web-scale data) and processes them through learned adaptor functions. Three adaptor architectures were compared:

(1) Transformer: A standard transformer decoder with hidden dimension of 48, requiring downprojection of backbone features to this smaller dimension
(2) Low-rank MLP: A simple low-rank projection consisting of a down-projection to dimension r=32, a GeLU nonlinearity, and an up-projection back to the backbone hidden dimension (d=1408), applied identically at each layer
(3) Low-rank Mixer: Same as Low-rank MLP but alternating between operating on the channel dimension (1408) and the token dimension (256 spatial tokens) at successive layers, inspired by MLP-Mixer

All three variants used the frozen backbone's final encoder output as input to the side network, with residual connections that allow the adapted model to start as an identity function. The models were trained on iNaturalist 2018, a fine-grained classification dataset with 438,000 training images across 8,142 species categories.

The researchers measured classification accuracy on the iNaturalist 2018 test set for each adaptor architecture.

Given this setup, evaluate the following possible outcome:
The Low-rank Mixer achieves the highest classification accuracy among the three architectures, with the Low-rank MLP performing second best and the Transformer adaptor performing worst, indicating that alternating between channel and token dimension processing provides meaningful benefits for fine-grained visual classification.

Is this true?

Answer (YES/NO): YES